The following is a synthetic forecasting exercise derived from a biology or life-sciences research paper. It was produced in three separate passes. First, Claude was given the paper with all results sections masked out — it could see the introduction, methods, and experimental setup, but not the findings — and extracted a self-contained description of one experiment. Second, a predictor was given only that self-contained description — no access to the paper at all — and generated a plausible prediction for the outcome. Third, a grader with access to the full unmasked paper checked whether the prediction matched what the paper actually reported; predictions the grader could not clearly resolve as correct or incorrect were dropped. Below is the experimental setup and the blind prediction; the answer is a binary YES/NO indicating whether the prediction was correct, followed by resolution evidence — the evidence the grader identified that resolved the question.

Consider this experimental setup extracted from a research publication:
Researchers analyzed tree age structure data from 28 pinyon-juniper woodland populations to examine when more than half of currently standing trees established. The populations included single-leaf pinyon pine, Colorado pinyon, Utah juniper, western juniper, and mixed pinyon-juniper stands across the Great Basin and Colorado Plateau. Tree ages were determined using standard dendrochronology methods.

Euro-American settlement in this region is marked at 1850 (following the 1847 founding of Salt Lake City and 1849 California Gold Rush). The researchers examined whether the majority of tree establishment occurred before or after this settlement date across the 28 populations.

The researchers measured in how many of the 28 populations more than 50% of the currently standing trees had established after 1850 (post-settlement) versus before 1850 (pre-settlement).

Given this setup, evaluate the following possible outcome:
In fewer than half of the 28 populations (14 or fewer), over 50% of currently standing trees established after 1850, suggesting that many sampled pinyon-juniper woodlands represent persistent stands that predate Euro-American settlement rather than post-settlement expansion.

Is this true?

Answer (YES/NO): NO